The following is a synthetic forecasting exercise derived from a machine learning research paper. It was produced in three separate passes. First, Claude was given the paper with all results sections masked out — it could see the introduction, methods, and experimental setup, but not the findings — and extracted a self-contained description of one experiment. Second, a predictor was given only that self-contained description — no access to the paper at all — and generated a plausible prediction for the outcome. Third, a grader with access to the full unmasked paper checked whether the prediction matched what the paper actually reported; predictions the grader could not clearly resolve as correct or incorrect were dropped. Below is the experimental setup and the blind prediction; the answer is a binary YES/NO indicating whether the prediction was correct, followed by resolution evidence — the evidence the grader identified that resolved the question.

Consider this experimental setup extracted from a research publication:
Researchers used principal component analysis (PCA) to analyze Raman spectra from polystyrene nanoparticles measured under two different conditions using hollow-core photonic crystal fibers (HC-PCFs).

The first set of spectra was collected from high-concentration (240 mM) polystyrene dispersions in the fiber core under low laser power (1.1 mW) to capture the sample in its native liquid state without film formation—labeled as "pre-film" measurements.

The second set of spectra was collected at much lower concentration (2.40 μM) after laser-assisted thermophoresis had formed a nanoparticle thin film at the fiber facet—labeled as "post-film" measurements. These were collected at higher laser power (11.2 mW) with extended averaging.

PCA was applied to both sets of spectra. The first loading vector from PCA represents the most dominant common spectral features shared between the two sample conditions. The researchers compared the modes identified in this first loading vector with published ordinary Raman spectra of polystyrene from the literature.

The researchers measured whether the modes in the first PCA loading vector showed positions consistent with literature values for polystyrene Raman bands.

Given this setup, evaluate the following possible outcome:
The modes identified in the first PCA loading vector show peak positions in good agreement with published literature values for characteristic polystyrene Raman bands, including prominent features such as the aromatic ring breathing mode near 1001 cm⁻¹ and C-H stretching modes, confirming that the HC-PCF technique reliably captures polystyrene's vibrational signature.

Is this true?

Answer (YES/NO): YES